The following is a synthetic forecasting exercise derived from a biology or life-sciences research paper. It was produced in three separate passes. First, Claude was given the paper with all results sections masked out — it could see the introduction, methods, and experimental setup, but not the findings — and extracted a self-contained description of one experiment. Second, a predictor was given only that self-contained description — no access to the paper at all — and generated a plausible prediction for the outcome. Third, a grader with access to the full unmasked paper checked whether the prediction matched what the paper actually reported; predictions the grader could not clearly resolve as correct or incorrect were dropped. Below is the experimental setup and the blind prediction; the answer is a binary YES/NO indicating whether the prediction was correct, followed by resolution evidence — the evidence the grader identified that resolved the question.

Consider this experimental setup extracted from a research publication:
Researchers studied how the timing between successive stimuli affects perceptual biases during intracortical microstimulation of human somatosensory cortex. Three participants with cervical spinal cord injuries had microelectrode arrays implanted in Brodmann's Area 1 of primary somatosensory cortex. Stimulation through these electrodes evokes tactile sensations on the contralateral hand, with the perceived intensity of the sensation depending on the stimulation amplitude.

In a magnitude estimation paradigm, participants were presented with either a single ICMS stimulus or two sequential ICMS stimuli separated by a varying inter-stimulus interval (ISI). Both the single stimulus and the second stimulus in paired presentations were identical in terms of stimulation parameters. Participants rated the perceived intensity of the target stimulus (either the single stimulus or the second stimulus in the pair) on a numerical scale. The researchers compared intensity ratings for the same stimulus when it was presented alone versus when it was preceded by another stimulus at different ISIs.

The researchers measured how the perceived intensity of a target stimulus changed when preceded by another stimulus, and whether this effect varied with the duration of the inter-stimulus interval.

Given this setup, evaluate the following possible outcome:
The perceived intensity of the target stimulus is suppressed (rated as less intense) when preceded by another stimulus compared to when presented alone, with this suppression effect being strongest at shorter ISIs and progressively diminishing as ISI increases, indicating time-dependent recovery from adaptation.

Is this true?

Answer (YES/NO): NO